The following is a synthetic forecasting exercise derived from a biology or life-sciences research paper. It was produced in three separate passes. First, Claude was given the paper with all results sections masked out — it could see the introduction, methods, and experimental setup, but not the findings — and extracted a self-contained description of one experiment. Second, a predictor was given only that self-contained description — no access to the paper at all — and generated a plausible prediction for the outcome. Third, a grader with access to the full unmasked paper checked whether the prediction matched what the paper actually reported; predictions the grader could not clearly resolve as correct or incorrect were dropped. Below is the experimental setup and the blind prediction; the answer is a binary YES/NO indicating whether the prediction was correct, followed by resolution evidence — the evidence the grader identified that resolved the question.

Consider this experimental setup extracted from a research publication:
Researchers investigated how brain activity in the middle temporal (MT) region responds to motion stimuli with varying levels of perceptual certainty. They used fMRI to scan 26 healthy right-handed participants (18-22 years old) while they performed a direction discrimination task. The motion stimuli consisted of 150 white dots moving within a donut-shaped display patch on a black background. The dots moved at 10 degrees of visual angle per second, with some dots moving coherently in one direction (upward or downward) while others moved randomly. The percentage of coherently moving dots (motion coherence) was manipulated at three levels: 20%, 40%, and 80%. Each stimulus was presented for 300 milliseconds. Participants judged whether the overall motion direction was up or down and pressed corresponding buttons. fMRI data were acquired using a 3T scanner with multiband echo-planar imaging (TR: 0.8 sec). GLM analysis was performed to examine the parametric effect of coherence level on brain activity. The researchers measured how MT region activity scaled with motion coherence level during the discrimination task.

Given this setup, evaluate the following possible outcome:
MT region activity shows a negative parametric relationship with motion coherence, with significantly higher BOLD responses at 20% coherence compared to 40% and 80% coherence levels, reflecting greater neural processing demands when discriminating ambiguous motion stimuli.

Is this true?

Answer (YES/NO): NO